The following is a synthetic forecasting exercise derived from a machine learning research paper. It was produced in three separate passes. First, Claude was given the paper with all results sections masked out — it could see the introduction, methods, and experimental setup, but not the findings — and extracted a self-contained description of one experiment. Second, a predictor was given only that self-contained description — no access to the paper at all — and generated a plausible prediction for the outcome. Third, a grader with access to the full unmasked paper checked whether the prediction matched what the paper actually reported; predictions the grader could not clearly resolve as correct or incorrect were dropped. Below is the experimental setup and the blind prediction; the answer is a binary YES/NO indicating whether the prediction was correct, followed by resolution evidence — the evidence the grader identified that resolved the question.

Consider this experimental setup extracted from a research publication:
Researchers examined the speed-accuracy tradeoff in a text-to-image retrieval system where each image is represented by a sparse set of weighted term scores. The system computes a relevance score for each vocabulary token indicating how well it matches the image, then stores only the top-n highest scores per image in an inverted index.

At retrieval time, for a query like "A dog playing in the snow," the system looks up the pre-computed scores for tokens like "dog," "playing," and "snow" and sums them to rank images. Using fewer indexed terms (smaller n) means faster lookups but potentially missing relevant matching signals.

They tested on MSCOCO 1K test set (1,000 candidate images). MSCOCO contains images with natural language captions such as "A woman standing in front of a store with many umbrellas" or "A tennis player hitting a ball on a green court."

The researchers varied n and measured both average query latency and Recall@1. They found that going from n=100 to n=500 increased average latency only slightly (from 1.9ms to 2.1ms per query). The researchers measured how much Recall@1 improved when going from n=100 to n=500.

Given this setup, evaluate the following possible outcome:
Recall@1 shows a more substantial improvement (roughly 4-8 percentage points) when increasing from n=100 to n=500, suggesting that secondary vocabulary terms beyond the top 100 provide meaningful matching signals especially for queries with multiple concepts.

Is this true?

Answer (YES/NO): YES